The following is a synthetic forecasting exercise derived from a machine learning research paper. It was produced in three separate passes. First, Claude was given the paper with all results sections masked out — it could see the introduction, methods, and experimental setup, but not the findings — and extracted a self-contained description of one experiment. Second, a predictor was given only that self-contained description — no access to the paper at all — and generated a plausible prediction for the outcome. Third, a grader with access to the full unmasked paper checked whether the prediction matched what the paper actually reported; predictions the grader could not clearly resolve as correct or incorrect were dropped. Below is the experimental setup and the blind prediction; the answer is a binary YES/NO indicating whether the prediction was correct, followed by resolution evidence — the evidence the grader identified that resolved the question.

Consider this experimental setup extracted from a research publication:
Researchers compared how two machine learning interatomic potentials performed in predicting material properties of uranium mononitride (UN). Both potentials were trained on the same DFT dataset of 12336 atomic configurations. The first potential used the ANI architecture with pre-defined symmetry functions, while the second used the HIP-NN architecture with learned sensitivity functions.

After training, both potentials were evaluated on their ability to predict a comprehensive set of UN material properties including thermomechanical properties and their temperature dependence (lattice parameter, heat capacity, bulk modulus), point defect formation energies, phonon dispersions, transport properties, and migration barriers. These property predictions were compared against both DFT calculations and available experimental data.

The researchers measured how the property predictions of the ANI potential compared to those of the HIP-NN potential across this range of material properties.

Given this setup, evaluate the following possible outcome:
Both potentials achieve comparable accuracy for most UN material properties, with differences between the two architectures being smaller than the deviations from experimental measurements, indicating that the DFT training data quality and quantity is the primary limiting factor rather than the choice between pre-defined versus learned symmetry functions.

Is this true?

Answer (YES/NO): NO